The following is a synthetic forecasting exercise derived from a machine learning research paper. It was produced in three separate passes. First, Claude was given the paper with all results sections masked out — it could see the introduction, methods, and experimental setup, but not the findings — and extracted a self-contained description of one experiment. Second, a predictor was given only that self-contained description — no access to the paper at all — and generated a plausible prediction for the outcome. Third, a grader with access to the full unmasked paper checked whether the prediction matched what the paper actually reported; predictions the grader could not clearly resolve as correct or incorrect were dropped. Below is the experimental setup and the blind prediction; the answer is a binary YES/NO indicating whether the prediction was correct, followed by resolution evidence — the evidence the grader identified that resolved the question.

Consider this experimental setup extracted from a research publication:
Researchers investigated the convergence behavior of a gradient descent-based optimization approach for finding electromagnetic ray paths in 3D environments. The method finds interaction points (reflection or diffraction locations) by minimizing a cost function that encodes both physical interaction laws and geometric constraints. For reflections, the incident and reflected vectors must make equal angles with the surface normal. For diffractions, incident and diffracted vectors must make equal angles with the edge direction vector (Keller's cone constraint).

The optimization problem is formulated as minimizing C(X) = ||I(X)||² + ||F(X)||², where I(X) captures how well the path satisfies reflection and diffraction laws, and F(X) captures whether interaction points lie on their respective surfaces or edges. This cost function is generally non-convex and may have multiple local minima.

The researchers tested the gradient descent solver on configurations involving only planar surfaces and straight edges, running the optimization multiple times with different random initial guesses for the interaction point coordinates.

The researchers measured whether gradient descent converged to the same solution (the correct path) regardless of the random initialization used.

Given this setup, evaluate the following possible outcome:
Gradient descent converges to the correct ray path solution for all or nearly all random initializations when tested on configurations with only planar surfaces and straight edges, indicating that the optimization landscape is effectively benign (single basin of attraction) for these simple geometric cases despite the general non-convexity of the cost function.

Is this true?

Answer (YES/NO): YES